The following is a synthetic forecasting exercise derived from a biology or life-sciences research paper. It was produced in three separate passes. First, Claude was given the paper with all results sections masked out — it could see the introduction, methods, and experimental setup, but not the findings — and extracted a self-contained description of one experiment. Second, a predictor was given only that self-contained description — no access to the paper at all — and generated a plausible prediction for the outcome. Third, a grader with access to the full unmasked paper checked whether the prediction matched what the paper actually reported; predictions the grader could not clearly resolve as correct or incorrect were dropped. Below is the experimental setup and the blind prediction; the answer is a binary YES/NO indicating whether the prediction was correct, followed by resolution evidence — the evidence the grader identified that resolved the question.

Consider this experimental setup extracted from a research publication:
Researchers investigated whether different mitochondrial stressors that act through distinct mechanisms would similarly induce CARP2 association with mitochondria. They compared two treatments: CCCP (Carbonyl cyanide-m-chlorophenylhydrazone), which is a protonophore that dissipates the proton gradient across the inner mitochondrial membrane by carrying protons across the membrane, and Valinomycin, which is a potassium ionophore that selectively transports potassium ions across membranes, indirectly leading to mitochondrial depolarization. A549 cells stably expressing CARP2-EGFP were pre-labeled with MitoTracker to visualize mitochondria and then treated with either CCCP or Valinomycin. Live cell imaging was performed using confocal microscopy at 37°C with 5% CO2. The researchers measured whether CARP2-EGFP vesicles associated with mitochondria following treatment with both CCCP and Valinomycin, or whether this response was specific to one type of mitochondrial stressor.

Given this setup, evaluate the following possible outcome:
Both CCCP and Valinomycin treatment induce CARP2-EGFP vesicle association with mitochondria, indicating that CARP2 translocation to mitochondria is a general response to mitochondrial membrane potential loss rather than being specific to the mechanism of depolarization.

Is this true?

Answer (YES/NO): YES